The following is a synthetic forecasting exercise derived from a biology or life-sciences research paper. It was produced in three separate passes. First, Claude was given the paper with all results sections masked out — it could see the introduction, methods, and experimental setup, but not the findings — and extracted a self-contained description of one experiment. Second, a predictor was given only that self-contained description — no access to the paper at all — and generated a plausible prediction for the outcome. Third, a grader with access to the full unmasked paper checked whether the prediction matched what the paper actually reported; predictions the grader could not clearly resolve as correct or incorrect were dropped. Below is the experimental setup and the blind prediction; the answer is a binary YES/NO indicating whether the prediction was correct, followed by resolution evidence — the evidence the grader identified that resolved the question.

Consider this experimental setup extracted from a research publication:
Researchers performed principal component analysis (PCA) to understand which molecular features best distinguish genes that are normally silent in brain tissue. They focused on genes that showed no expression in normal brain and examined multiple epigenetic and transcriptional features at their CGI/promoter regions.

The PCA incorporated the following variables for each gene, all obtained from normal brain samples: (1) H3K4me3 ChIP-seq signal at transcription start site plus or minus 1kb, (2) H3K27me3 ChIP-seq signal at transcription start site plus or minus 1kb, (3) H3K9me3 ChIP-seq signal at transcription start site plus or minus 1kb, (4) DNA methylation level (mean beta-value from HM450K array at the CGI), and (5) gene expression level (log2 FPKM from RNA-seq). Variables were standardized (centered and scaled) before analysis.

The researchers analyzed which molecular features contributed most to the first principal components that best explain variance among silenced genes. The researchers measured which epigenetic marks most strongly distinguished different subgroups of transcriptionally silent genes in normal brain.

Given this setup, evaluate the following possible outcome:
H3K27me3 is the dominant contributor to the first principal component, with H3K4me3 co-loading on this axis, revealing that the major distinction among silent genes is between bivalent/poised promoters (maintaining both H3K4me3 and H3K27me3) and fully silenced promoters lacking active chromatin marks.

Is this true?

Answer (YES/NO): NO